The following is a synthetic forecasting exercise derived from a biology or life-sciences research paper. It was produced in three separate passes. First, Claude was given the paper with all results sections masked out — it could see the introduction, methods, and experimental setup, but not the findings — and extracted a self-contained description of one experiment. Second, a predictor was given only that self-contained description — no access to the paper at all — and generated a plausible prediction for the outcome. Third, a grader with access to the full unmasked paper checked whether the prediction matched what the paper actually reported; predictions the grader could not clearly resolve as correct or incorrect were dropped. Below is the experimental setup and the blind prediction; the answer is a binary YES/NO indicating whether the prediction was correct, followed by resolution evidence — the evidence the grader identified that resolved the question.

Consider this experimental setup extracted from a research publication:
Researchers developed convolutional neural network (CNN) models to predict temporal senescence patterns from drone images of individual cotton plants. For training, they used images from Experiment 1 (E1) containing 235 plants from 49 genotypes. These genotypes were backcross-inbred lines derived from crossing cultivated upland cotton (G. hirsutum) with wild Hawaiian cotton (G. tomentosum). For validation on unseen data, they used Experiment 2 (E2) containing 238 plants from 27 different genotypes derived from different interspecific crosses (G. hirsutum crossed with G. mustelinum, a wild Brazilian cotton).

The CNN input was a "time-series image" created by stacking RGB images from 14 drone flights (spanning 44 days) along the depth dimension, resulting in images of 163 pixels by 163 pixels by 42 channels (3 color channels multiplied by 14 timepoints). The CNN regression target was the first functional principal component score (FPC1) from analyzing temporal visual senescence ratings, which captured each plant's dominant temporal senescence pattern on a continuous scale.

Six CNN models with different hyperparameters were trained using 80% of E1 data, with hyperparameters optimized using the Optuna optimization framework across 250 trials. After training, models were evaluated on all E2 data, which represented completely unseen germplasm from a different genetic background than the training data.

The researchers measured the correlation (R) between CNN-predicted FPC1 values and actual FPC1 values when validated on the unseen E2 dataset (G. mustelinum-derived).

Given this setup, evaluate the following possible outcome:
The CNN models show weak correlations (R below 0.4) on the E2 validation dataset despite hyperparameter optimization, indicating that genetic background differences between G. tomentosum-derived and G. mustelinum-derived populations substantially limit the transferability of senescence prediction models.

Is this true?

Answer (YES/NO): NO